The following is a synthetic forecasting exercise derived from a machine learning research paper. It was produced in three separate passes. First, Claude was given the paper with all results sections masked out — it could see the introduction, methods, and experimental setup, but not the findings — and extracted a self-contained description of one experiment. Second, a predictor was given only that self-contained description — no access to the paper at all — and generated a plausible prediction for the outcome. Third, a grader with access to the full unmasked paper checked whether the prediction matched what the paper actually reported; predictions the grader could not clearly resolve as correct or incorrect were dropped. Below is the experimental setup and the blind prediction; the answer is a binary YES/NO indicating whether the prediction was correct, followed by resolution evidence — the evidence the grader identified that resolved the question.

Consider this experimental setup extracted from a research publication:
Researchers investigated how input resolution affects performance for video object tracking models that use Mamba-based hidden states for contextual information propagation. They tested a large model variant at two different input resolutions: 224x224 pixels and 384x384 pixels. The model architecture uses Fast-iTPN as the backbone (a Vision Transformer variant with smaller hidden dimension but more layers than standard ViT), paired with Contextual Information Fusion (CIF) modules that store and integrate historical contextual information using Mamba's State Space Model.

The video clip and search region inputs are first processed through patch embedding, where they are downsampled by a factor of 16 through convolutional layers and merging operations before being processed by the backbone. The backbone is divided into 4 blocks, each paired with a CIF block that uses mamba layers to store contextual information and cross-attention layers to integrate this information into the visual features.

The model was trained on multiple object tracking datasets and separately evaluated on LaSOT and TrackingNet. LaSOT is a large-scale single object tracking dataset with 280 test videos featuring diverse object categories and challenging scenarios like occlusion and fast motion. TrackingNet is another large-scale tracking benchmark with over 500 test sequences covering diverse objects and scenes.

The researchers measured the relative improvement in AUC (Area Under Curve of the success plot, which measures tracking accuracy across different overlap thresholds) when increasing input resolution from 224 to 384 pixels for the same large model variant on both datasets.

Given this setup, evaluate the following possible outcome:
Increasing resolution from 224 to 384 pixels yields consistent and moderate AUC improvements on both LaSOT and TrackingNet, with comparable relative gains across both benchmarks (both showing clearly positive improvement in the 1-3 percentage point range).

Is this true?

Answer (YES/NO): NO